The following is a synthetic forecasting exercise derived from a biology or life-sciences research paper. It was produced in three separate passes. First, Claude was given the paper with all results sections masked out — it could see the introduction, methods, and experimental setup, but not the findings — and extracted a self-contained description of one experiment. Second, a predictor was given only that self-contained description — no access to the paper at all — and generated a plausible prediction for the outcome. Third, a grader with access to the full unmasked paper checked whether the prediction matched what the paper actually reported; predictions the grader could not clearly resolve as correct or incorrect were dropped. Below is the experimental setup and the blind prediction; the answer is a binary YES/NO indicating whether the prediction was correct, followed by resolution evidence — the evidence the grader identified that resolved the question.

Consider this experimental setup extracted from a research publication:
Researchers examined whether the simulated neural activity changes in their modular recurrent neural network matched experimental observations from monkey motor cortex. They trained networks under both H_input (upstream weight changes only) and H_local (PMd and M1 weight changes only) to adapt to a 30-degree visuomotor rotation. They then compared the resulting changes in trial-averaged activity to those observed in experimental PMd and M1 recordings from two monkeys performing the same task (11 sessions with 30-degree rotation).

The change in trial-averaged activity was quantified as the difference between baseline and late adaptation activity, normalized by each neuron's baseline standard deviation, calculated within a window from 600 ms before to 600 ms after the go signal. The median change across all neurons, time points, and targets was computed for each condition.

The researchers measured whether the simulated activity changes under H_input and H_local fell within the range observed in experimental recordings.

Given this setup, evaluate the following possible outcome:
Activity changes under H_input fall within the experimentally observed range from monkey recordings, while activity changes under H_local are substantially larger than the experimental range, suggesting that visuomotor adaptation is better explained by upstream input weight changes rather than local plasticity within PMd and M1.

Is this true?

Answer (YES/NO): NO